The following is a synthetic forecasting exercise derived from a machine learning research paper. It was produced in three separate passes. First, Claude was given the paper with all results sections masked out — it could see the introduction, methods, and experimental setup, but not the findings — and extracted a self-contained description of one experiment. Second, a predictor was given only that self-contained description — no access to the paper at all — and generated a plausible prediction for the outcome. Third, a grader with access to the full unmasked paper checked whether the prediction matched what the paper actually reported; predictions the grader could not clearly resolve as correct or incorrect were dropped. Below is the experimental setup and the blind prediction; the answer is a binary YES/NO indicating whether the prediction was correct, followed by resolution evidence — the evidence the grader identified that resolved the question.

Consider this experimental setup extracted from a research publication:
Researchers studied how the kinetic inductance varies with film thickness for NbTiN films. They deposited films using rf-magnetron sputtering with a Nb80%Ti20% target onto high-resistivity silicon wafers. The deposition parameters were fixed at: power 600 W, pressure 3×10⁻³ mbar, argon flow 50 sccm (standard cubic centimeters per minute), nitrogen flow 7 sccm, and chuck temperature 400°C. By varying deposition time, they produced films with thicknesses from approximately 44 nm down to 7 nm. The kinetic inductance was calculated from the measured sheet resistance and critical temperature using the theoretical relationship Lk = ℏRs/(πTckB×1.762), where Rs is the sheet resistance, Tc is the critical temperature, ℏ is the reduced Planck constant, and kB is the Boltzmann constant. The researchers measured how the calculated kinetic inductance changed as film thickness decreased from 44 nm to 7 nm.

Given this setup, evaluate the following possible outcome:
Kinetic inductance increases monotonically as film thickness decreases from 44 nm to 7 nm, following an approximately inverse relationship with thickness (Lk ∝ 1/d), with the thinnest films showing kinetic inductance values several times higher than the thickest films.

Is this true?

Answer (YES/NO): YES